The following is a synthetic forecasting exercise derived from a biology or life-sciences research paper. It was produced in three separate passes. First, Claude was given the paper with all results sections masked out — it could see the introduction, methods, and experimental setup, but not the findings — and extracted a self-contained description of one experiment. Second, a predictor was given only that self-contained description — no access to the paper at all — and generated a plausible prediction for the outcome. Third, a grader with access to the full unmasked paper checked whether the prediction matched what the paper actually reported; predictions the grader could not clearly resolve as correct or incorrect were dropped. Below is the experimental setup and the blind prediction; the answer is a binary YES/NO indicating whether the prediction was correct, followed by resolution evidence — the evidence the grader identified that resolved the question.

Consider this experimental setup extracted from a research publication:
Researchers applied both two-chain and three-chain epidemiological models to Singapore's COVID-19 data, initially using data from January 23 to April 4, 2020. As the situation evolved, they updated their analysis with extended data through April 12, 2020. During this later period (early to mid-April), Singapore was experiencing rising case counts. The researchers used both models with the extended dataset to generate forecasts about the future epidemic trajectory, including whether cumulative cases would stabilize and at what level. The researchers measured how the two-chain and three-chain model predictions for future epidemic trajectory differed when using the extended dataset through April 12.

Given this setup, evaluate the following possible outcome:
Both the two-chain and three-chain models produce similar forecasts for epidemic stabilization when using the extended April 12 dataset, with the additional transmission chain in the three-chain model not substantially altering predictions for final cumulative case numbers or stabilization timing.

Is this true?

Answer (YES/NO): NO